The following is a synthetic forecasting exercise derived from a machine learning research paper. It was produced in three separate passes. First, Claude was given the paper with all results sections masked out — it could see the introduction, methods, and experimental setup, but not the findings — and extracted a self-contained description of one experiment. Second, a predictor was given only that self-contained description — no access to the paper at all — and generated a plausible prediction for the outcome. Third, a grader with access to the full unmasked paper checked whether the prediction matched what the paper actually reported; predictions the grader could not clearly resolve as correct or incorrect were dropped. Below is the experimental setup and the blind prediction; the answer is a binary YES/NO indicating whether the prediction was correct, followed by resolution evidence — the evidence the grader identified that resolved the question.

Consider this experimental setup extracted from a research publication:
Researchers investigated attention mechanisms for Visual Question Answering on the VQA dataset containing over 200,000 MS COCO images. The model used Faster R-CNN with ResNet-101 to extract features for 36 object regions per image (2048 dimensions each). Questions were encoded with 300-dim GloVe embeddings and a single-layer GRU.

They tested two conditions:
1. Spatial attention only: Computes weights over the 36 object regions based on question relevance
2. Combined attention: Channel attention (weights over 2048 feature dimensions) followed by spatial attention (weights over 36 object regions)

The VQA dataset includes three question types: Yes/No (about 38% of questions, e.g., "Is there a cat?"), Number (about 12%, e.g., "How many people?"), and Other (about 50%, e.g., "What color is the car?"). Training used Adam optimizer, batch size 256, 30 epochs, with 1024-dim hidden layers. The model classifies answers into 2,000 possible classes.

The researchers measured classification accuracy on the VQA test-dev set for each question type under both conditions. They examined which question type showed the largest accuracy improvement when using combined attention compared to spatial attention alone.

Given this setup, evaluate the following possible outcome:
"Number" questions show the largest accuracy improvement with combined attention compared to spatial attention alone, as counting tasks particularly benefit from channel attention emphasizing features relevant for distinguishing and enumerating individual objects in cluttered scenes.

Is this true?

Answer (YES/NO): YES